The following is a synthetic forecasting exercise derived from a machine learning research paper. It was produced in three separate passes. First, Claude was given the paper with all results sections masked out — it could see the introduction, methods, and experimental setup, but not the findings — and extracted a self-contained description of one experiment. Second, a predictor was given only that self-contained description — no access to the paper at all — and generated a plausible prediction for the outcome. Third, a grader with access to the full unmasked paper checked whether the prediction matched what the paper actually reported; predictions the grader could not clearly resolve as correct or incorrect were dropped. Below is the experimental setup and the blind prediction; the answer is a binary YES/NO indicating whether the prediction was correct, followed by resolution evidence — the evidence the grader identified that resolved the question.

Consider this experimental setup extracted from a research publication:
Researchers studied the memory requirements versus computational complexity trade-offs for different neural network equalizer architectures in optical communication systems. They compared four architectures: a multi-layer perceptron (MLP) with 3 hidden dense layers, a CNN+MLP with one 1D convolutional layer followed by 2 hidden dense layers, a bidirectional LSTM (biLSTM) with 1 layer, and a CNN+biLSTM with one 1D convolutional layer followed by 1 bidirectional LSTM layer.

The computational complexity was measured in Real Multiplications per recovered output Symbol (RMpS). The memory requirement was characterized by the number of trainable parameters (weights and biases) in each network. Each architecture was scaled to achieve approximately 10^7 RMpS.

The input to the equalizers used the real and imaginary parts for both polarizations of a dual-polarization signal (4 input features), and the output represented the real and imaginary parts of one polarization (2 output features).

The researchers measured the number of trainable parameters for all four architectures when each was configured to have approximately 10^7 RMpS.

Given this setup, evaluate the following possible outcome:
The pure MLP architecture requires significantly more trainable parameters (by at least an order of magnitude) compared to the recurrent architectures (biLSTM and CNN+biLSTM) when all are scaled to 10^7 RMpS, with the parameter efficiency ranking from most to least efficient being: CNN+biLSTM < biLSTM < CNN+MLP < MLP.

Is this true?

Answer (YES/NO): YES